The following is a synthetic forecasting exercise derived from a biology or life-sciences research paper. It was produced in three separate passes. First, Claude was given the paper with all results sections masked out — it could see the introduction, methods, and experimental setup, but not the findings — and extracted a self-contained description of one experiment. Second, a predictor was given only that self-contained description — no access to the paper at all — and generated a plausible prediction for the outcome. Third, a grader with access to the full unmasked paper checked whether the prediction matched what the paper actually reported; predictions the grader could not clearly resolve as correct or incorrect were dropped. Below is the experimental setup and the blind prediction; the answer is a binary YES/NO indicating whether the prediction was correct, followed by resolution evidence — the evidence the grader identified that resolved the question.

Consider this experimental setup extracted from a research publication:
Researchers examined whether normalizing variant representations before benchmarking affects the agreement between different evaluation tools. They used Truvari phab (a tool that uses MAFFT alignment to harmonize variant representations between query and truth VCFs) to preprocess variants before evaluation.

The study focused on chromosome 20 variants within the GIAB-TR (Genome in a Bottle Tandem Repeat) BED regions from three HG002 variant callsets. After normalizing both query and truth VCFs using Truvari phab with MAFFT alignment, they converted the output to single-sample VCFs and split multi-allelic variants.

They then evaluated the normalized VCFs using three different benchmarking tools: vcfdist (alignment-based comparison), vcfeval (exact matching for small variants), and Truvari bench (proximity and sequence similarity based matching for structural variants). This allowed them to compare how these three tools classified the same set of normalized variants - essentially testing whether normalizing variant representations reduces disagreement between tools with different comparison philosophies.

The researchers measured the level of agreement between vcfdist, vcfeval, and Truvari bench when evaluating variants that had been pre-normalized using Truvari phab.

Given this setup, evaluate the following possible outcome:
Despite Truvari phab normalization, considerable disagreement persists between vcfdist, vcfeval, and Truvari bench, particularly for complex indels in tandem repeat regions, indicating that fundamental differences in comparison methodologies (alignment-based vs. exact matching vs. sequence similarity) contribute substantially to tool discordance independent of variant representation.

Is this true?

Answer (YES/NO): YES